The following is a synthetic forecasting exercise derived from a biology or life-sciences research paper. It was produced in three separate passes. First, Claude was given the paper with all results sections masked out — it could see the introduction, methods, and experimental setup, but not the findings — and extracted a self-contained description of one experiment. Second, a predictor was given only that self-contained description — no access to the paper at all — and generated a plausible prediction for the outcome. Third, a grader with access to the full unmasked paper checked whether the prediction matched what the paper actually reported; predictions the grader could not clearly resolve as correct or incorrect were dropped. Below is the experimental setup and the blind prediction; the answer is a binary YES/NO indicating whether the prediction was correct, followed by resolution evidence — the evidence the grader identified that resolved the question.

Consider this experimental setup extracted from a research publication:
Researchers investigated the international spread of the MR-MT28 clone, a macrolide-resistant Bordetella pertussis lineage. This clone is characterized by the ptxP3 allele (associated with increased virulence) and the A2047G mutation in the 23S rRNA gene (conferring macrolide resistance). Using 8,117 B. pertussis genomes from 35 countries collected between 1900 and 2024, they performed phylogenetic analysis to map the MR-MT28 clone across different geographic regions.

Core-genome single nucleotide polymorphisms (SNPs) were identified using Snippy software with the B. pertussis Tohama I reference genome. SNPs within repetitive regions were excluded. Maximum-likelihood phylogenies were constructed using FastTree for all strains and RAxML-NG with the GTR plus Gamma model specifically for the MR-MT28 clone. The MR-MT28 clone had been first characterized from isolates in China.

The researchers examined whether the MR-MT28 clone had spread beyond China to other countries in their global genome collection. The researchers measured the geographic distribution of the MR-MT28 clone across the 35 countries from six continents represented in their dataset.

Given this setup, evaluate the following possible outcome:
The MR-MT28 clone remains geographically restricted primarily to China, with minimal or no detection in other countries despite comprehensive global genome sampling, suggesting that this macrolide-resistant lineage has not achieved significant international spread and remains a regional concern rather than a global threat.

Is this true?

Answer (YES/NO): NO